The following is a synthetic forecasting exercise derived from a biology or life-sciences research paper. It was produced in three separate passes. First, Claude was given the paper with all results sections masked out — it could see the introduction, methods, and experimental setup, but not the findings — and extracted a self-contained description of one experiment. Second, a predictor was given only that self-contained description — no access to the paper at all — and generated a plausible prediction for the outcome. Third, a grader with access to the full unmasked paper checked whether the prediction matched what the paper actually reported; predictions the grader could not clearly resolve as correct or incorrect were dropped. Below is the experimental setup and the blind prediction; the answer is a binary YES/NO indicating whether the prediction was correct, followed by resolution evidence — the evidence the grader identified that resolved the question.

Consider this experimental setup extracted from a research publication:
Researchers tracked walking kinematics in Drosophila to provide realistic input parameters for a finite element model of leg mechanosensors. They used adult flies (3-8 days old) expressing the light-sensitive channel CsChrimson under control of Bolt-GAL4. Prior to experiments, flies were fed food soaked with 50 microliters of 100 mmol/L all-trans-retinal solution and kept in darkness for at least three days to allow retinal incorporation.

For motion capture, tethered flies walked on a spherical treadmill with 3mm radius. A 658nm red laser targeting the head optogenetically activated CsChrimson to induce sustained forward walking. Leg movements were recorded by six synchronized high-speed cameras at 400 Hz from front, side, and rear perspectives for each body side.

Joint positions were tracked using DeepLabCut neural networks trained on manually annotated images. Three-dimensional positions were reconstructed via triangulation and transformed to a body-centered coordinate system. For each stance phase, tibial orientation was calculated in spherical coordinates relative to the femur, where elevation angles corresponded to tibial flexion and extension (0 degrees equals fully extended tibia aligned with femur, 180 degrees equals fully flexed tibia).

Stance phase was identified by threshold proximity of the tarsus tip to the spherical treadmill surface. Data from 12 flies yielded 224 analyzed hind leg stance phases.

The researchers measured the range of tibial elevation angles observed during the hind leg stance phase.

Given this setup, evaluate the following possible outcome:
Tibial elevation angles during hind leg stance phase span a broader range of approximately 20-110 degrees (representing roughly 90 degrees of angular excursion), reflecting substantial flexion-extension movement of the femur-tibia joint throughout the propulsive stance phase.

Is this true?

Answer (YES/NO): NO